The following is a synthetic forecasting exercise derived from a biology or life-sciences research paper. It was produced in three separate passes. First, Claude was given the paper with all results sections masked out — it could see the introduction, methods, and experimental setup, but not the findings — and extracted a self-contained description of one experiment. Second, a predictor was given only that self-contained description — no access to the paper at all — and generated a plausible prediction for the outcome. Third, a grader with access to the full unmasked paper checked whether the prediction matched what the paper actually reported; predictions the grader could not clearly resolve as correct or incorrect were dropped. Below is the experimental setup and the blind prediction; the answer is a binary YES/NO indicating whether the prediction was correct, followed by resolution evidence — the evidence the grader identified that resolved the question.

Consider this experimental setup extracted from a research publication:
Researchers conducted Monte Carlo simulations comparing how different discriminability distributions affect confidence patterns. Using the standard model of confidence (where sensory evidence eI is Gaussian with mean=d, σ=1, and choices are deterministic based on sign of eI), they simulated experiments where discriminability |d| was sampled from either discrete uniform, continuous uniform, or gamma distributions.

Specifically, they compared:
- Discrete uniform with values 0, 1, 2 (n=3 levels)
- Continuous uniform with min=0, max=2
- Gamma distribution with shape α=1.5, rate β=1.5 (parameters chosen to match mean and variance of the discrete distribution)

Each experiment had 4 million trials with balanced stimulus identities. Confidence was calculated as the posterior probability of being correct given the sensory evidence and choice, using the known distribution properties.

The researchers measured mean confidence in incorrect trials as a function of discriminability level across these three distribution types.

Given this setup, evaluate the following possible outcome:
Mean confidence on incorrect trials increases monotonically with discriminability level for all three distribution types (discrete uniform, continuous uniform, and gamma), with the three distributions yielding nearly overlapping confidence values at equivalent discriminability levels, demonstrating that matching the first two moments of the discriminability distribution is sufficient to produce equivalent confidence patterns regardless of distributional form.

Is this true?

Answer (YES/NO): NO